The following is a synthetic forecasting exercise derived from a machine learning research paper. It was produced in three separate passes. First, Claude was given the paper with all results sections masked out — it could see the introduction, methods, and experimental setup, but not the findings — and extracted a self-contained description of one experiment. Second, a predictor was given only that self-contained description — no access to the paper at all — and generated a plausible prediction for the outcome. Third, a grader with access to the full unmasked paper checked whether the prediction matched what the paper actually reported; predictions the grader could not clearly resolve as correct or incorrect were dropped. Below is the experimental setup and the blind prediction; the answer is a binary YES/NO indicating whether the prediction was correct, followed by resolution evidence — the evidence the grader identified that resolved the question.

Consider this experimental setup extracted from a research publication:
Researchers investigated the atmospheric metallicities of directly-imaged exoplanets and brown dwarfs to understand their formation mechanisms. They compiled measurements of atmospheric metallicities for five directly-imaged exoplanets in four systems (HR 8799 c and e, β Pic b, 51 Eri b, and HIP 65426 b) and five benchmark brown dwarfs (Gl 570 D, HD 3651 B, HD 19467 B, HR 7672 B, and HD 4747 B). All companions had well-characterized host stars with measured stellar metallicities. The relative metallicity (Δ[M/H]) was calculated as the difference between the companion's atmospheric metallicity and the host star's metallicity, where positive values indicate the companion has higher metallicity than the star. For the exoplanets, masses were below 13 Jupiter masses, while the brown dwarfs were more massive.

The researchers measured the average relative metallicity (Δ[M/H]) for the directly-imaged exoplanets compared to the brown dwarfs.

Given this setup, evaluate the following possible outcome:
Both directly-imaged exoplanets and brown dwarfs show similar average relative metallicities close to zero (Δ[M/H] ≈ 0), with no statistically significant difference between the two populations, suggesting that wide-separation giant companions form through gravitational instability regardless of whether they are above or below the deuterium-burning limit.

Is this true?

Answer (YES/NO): NO